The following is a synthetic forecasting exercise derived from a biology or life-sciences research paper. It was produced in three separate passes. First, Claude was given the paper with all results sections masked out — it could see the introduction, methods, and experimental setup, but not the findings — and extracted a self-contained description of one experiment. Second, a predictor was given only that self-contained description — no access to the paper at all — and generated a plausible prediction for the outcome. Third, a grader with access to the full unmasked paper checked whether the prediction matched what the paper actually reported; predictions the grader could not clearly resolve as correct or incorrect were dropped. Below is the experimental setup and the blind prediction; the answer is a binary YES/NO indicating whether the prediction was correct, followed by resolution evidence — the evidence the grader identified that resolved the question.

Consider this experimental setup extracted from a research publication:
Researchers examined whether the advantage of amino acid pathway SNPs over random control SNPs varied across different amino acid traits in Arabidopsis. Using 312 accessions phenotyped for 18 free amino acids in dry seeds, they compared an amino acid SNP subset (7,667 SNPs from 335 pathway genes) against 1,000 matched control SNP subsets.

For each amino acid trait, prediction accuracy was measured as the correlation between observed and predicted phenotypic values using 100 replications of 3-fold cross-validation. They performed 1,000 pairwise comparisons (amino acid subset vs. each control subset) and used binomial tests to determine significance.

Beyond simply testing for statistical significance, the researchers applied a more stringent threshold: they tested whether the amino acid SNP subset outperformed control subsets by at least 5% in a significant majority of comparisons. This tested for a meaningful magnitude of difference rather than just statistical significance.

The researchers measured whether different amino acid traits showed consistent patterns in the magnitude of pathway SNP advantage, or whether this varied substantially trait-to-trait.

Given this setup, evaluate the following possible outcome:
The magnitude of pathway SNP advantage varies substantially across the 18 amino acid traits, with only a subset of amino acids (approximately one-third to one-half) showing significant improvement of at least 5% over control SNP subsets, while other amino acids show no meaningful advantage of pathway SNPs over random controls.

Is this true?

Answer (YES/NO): NO